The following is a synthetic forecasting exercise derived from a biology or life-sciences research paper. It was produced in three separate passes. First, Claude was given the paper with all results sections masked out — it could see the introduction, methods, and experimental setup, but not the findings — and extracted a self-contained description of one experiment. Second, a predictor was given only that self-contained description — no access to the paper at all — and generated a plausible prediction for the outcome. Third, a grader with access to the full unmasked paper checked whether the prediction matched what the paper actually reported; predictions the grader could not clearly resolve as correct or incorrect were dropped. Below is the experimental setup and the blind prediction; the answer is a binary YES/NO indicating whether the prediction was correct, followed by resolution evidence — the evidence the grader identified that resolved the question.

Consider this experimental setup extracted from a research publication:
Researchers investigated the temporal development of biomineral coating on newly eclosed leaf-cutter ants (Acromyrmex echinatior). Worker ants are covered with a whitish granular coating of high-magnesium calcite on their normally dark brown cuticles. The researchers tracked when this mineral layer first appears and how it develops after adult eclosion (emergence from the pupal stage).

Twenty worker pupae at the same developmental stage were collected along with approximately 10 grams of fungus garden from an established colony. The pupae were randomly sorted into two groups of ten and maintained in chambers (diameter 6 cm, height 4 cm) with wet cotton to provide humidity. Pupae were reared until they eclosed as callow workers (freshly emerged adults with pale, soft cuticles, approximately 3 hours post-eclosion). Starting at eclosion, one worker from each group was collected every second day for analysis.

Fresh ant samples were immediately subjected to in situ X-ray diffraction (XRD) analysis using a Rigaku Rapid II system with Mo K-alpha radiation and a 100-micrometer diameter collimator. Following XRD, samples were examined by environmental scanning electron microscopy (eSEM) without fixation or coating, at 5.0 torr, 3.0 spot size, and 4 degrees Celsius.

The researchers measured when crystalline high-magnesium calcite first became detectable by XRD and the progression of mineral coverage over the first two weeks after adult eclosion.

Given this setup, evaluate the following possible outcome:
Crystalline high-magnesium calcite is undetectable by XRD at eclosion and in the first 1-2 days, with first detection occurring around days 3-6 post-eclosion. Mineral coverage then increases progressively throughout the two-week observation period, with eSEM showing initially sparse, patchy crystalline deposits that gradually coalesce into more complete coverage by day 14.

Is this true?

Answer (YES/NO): NO